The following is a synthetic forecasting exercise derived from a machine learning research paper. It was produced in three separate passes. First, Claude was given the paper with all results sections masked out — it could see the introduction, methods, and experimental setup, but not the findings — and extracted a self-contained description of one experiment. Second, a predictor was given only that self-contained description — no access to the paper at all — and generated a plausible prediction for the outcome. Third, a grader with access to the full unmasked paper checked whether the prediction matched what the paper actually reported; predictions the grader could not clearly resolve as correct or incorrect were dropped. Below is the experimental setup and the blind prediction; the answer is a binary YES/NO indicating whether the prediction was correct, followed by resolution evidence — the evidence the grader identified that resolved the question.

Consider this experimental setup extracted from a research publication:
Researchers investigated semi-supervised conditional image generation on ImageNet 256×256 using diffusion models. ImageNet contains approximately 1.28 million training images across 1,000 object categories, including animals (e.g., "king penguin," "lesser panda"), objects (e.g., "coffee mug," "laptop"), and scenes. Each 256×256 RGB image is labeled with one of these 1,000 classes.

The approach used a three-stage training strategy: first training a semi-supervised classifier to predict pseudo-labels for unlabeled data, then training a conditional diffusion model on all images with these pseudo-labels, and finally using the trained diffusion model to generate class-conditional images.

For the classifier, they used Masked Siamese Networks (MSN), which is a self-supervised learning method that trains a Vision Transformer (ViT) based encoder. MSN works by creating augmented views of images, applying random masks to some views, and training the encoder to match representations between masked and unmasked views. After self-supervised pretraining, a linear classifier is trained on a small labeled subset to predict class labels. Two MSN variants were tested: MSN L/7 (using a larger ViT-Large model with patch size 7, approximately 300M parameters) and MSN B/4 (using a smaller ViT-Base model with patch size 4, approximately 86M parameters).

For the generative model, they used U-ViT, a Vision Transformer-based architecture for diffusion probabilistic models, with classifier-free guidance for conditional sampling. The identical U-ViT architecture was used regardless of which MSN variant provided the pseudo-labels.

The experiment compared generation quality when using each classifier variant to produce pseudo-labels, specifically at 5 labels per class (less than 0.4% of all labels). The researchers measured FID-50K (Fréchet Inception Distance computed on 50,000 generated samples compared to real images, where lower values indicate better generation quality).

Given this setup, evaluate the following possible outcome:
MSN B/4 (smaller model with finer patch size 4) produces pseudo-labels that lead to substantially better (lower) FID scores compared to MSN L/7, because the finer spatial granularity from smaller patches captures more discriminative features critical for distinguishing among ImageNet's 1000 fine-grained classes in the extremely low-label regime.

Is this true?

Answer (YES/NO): NO